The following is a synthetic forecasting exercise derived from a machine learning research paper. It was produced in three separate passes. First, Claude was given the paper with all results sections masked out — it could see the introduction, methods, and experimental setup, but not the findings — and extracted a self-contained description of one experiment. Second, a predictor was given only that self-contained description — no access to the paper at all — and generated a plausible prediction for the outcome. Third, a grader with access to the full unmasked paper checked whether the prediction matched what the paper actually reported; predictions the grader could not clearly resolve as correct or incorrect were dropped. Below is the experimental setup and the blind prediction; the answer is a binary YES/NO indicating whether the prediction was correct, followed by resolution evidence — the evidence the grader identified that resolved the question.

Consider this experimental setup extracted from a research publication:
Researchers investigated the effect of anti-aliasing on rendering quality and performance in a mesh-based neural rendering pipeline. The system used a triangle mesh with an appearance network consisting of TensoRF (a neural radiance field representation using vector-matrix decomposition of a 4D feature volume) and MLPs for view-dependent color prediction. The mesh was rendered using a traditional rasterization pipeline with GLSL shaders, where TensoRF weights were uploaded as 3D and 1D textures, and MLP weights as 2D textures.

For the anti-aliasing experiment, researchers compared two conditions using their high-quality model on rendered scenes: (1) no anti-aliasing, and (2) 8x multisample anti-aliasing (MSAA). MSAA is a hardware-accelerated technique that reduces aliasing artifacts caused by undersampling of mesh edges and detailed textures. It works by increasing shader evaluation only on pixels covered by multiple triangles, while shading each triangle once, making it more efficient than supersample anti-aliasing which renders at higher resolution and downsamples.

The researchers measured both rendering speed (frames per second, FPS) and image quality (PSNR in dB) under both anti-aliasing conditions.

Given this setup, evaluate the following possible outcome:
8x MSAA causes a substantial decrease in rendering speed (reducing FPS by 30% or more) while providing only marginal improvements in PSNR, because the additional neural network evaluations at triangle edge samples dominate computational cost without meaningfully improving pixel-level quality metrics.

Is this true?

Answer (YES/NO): NO